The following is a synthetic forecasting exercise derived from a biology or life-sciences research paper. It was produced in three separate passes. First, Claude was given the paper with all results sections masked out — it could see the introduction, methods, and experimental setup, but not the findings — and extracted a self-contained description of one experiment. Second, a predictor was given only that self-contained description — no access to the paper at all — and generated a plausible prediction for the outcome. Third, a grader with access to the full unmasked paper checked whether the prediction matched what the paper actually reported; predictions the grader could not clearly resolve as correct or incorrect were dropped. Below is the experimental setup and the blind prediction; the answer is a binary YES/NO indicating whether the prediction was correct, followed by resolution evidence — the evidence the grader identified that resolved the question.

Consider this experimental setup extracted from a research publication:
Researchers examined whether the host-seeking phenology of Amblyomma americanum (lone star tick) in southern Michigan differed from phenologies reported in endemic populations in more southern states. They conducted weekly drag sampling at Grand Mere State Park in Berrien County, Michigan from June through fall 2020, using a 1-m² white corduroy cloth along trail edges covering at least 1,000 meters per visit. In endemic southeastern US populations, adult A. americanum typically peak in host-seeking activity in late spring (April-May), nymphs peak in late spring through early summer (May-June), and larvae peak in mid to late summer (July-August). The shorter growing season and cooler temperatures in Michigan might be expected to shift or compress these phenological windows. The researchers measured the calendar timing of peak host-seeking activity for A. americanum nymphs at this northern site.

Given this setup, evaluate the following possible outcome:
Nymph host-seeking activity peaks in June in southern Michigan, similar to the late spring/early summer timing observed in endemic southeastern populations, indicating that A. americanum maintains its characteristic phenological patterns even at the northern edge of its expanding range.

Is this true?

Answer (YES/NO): YES